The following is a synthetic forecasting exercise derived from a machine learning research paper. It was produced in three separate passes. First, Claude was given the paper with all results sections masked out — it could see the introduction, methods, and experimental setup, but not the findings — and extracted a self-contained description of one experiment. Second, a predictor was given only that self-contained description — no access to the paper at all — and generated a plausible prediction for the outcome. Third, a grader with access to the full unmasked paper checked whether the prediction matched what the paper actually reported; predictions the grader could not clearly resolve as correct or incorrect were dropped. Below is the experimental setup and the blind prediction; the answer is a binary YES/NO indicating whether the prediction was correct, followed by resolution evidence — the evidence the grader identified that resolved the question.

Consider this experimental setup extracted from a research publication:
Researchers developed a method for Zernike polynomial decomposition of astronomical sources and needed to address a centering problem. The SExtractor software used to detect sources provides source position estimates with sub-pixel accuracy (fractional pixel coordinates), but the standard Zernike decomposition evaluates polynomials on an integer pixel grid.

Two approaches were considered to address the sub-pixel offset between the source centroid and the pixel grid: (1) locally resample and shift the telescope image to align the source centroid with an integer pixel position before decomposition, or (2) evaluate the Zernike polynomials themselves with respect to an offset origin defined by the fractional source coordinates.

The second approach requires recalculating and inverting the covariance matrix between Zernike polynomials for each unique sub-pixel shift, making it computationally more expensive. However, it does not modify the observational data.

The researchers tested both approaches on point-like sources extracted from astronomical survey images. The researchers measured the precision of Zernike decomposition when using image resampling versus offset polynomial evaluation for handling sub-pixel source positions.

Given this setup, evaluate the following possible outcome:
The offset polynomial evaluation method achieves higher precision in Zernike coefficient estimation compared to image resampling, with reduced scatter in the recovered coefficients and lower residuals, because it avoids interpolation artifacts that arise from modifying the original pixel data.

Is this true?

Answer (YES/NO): YES